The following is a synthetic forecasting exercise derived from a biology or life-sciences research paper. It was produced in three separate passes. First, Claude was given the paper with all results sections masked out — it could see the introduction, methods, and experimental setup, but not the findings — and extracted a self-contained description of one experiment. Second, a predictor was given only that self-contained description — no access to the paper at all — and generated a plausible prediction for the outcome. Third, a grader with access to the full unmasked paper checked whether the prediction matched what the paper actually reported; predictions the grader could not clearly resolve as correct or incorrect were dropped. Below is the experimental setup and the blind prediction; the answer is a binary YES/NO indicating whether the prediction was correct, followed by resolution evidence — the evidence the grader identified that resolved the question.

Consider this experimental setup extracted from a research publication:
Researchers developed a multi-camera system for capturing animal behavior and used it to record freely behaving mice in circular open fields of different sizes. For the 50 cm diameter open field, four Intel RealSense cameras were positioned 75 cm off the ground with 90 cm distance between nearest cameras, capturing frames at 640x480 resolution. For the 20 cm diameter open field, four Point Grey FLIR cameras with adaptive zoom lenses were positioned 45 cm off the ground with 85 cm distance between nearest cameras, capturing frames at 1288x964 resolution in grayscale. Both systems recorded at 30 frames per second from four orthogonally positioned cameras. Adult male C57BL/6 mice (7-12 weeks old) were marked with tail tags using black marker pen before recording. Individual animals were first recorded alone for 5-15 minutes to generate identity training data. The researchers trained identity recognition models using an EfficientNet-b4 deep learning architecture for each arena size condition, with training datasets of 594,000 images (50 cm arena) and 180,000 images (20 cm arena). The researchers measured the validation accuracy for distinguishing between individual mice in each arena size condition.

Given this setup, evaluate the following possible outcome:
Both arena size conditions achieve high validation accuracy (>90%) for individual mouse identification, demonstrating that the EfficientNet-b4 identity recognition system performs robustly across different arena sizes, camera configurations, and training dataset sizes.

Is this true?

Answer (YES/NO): YES